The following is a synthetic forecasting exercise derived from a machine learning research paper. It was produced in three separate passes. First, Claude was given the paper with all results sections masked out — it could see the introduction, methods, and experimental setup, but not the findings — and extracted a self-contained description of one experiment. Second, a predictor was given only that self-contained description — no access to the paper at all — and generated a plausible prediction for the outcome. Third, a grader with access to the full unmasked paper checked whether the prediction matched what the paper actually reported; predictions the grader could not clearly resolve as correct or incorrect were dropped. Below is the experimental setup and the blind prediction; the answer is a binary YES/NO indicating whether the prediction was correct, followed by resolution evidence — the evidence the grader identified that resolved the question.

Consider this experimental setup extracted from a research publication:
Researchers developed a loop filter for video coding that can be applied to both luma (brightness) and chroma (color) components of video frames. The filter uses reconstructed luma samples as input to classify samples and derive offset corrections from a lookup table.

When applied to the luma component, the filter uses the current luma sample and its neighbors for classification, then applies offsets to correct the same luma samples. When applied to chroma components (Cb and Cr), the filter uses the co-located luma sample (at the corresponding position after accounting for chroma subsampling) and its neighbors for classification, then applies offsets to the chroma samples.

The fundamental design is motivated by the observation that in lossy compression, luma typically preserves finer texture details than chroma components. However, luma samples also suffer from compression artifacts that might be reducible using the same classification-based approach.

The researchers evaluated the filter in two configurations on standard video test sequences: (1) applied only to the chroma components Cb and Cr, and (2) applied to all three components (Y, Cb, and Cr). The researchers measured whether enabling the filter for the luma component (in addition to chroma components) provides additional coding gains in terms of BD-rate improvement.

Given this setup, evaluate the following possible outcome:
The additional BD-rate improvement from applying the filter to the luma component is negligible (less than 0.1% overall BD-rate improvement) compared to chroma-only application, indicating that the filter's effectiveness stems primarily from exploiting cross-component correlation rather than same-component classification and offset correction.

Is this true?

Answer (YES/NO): NO